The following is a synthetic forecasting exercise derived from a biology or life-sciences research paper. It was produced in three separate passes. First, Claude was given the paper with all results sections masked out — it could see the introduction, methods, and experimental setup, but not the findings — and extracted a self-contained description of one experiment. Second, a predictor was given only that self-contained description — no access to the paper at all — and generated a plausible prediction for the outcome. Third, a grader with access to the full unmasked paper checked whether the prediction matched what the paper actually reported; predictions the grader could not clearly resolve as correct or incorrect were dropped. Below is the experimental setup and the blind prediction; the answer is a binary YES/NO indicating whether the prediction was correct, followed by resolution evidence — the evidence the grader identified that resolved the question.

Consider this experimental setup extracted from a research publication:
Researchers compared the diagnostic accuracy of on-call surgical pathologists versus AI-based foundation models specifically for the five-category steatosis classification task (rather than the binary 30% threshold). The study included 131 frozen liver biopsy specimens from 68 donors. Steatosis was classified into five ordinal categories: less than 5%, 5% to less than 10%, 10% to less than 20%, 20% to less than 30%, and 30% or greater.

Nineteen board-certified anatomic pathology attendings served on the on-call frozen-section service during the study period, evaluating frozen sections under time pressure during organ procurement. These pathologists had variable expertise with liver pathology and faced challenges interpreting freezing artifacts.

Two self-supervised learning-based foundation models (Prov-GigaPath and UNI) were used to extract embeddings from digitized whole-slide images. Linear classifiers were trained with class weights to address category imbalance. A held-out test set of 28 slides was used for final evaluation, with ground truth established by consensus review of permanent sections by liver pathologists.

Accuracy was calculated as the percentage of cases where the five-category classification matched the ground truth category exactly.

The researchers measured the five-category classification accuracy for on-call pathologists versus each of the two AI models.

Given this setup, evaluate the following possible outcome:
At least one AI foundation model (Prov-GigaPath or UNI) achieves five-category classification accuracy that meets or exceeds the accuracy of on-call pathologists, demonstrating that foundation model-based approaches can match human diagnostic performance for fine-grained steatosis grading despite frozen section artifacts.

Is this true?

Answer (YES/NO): NO